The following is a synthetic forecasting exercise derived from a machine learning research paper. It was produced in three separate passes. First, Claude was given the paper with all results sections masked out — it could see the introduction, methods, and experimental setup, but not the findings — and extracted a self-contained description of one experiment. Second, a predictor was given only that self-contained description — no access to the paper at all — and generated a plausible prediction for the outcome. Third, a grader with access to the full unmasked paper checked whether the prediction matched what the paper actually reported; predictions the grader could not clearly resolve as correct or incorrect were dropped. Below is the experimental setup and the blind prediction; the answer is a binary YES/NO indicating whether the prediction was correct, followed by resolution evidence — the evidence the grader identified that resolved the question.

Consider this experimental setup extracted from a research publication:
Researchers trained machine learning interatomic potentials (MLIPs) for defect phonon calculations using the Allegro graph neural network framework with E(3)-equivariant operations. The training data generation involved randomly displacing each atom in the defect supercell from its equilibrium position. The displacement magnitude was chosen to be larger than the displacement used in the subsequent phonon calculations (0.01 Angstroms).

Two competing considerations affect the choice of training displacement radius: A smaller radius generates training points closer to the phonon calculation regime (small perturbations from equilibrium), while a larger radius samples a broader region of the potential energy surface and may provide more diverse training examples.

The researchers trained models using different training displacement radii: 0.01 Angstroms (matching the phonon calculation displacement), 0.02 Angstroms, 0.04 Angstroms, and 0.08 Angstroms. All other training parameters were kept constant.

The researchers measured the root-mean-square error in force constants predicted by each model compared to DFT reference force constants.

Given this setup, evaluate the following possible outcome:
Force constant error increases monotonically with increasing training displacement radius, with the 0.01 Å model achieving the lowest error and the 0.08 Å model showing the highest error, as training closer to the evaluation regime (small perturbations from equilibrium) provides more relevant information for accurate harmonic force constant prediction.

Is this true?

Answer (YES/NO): NO